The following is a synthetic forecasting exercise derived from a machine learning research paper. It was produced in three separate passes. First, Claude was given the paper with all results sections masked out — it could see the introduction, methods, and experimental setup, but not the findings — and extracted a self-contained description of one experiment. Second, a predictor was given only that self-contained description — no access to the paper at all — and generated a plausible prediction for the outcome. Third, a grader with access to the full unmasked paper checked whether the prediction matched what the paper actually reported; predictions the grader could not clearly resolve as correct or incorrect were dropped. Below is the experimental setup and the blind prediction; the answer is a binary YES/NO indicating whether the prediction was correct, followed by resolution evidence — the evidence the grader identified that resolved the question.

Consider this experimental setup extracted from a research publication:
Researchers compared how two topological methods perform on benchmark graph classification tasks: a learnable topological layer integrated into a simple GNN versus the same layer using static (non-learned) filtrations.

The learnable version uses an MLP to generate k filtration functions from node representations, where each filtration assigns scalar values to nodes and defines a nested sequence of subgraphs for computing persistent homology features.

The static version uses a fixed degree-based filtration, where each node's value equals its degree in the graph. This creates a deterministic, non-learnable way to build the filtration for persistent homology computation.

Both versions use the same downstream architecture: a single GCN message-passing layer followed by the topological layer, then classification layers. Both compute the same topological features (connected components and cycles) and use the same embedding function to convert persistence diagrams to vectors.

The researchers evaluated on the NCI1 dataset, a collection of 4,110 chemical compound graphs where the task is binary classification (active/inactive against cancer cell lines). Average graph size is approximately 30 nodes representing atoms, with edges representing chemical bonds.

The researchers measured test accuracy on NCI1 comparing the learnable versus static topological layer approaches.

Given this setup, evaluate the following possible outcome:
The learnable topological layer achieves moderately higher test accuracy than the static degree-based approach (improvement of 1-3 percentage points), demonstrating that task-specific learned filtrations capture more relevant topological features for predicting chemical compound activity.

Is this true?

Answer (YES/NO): NO